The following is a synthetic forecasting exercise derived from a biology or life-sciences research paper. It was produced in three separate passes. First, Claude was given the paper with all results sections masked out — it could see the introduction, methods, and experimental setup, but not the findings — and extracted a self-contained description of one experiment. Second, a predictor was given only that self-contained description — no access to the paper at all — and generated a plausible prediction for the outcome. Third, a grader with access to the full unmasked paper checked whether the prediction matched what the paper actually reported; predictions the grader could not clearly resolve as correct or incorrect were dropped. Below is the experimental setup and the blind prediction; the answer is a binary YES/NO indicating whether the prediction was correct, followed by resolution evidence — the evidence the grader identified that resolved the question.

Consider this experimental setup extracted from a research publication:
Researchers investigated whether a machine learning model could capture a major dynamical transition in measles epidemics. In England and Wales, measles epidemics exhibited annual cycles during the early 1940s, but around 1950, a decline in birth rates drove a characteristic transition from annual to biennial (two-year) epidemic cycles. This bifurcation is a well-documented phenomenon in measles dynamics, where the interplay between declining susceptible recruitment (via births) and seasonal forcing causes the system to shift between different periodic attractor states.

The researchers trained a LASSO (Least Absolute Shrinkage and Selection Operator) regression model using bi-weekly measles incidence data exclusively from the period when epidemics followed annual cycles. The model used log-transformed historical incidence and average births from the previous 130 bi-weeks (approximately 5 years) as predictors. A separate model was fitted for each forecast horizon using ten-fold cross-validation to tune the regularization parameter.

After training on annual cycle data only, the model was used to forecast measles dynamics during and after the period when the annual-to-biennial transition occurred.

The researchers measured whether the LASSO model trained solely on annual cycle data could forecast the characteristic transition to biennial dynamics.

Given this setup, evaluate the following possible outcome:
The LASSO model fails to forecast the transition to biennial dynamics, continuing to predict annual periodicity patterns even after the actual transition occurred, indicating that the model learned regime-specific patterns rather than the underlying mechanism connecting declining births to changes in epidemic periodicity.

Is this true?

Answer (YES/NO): NO